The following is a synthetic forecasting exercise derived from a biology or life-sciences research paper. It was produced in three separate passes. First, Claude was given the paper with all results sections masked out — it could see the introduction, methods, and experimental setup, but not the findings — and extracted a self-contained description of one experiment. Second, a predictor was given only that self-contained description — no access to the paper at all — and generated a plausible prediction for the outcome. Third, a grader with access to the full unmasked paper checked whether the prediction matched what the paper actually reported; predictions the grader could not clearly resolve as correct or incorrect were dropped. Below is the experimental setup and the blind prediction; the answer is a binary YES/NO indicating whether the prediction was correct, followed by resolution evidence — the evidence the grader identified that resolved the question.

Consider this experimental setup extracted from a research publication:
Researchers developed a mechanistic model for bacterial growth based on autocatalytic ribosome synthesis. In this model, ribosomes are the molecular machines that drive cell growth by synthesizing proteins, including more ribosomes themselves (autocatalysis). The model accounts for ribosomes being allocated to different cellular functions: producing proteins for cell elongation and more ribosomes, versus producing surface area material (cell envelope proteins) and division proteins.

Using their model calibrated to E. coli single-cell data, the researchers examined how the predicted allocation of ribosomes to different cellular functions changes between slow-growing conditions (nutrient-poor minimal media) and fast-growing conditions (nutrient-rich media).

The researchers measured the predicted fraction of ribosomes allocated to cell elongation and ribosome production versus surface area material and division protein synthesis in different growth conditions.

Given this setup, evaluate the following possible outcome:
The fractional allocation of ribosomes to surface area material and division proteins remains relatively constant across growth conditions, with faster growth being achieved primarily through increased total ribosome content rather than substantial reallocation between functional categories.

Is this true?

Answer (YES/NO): NO